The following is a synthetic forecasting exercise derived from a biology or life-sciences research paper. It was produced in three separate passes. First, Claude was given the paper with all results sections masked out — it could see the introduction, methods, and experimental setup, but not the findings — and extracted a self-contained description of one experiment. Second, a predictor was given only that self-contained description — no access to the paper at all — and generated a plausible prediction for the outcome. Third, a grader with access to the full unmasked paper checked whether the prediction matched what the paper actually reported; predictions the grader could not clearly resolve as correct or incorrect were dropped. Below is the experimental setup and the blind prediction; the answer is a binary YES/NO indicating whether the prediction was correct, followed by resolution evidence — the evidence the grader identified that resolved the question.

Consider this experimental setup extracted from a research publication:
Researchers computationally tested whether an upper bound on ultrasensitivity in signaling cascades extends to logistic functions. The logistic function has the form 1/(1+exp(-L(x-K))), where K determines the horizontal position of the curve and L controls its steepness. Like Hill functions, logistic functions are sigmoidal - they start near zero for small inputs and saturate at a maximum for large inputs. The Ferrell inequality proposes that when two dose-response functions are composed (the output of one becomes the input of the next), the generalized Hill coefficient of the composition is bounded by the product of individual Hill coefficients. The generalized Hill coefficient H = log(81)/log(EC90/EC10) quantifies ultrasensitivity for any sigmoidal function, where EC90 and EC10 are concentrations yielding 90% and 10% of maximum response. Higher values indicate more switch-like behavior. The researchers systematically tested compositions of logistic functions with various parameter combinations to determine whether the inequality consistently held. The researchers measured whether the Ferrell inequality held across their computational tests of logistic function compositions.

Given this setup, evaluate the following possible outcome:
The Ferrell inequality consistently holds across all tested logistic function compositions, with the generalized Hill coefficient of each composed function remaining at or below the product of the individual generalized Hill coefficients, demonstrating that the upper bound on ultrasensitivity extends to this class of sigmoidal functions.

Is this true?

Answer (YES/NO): YES